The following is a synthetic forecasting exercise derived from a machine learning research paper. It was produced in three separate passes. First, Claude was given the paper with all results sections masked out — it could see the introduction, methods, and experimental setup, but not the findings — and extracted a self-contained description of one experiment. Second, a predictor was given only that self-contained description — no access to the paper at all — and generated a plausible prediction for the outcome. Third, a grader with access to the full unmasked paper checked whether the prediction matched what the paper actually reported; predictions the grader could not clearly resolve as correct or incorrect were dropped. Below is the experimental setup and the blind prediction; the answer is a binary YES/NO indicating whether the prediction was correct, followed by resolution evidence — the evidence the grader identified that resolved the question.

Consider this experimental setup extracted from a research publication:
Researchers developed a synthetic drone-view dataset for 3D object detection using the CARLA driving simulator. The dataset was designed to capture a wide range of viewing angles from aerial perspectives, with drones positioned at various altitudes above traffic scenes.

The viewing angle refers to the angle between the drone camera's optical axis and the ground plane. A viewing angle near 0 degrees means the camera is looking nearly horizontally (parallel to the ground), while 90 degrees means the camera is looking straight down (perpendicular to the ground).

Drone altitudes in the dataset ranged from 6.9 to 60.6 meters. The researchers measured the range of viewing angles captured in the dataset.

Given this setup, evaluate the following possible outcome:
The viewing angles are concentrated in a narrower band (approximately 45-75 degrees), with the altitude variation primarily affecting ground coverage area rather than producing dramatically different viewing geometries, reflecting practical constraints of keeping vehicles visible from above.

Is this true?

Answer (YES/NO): NO